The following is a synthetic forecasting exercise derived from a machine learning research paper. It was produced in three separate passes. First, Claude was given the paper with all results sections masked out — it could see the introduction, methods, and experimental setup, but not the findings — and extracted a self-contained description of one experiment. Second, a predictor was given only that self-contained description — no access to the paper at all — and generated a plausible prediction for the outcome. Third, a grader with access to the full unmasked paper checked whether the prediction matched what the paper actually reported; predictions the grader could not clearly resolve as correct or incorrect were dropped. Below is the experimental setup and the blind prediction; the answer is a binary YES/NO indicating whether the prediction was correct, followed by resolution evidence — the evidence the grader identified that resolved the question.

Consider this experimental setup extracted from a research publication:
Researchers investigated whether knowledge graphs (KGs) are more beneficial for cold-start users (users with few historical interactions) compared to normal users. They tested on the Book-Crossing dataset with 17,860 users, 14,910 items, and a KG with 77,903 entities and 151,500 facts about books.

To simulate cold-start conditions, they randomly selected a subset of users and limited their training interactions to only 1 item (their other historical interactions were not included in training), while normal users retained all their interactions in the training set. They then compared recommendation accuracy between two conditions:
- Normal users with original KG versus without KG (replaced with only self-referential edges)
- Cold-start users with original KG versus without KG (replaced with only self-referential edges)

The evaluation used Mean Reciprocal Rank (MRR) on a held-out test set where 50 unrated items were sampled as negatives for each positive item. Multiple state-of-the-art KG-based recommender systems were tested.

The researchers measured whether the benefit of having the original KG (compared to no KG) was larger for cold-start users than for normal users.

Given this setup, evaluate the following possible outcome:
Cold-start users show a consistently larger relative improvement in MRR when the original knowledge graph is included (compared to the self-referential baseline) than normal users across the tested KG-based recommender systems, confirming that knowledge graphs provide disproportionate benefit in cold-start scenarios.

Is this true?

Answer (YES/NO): NO